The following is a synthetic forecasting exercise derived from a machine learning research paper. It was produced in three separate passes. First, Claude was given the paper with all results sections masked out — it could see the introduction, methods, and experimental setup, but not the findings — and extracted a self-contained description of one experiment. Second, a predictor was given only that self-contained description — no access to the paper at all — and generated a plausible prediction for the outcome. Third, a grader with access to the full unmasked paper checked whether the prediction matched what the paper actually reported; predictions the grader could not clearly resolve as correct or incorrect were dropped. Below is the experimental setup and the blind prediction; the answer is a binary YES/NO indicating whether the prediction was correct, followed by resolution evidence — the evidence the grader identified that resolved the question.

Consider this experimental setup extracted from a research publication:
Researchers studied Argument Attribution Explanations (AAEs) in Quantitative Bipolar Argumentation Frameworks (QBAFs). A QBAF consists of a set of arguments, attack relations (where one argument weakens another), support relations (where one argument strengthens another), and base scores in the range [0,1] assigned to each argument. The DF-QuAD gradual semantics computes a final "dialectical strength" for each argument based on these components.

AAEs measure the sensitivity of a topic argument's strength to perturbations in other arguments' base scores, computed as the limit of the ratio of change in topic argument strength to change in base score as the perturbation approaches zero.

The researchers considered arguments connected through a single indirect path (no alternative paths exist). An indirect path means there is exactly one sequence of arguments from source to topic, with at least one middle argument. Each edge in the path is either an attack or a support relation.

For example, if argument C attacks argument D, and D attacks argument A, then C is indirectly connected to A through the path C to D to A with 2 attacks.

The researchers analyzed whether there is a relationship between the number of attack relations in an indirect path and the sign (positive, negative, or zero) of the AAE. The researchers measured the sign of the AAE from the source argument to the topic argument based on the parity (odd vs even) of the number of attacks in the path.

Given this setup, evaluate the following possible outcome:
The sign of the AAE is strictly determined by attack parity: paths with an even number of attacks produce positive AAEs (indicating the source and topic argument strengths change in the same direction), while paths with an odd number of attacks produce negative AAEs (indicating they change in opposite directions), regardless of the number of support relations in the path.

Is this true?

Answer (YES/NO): NO